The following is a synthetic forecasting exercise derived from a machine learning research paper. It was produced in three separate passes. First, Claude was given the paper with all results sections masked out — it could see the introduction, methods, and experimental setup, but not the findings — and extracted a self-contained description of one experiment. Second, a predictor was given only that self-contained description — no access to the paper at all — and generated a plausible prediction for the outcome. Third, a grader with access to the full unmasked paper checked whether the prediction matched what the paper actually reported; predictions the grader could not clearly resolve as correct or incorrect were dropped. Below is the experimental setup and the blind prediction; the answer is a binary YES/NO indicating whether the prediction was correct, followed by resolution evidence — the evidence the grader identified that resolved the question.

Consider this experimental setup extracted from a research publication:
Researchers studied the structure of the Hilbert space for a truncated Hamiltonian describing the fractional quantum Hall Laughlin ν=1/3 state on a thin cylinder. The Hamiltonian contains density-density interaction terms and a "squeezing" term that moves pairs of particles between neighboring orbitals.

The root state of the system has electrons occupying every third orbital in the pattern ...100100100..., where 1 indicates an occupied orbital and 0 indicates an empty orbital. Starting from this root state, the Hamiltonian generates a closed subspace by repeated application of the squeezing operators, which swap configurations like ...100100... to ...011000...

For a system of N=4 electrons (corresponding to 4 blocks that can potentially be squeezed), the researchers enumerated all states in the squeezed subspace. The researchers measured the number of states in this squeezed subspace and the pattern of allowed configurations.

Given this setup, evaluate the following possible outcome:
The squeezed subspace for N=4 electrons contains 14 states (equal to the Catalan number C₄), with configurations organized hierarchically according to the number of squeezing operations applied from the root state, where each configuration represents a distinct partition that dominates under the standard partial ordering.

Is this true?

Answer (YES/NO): NO